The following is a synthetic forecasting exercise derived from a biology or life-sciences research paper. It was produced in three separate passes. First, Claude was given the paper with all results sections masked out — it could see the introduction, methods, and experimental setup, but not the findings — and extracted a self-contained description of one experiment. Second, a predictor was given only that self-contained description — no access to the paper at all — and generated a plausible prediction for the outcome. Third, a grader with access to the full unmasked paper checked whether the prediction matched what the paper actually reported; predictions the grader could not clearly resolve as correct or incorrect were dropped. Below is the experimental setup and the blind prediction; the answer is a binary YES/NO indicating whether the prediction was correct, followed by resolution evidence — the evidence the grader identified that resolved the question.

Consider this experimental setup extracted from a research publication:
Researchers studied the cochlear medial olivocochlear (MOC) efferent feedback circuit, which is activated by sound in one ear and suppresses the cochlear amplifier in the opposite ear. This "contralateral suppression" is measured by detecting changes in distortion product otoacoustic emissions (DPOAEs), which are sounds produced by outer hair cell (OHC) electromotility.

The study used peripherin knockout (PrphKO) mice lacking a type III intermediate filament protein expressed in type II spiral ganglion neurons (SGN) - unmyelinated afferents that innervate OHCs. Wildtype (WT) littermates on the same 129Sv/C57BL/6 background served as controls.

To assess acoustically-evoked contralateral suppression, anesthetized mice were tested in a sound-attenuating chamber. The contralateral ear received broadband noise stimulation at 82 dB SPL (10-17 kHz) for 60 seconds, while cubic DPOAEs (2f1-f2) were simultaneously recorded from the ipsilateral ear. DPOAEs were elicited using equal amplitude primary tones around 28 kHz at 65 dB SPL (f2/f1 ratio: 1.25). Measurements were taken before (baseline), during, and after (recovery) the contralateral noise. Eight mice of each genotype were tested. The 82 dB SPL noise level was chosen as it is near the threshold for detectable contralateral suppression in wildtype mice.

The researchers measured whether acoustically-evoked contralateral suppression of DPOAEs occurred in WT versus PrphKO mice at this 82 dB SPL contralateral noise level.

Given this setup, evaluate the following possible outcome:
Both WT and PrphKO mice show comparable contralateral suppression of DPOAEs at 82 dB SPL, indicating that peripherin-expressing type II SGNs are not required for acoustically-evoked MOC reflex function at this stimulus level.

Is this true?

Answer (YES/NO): NO